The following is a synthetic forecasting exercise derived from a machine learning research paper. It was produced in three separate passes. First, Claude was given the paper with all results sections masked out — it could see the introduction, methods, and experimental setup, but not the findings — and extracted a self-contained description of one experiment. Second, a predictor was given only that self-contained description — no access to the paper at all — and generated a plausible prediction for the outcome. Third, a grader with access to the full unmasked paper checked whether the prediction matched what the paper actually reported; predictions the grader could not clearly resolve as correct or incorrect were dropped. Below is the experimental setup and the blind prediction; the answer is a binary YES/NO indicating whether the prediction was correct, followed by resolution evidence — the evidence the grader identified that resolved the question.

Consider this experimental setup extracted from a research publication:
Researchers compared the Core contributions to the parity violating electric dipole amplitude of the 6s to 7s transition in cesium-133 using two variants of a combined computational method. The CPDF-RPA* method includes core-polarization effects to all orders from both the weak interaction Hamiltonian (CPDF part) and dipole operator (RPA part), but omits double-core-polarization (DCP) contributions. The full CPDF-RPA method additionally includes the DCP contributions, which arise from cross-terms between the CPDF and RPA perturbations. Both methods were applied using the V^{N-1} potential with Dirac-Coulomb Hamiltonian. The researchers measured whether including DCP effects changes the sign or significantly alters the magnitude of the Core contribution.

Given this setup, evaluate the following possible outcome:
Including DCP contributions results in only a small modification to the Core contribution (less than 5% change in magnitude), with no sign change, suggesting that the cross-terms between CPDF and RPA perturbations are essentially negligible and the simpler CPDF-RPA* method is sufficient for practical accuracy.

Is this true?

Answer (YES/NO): NO